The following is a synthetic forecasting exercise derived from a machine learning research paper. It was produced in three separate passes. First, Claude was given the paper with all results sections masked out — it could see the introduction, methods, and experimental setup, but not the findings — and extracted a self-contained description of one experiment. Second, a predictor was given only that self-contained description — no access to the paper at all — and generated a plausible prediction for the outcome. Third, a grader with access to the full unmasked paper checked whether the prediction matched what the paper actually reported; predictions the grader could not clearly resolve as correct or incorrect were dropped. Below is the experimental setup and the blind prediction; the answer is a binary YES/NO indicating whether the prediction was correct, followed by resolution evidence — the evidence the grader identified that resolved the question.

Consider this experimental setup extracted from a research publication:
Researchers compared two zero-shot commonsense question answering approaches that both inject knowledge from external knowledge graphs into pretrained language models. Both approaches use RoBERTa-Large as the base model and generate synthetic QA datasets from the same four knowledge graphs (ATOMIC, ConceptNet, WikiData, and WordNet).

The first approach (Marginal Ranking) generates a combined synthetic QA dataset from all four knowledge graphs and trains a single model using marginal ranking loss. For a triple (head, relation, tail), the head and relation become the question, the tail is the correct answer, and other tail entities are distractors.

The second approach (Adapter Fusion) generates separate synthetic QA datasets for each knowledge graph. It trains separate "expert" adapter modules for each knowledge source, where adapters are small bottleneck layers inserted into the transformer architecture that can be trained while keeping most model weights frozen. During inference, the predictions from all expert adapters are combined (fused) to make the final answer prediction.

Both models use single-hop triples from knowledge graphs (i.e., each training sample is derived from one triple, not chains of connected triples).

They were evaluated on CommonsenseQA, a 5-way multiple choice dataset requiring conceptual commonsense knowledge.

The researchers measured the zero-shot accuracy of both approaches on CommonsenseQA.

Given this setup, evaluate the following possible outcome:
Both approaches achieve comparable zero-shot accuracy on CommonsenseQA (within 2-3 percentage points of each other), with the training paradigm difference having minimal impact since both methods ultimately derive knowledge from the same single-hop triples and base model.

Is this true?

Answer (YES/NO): YES